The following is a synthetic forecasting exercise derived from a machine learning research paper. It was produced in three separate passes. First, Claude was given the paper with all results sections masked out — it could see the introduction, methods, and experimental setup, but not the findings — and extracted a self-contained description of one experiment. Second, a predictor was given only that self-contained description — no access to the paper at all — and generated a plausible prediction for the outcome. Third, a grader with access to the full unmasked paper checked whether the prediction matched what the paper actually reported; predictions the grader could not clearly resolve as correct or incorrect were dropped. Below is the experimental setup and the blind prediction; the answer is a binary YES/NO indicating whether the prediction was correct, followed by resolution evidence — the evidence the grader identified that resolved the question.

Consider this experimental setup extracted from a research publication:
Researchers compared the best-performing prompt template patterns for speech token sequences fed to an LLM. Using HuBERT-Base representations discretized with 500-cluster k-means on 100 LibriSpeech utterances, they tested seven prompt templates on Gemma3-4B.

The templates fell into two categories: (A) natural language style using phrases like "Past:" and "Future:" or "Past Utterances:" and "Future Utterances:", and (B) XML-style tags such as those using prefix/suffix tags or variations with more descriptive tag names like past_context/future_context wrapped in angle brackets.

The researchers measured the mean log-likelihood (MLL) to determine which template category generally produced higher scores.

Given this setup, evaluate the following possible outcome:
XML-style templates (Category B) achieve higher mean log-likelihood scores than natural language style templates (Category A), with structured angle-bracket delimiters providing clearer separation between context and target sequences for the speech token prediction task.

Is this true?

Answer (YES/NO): YES